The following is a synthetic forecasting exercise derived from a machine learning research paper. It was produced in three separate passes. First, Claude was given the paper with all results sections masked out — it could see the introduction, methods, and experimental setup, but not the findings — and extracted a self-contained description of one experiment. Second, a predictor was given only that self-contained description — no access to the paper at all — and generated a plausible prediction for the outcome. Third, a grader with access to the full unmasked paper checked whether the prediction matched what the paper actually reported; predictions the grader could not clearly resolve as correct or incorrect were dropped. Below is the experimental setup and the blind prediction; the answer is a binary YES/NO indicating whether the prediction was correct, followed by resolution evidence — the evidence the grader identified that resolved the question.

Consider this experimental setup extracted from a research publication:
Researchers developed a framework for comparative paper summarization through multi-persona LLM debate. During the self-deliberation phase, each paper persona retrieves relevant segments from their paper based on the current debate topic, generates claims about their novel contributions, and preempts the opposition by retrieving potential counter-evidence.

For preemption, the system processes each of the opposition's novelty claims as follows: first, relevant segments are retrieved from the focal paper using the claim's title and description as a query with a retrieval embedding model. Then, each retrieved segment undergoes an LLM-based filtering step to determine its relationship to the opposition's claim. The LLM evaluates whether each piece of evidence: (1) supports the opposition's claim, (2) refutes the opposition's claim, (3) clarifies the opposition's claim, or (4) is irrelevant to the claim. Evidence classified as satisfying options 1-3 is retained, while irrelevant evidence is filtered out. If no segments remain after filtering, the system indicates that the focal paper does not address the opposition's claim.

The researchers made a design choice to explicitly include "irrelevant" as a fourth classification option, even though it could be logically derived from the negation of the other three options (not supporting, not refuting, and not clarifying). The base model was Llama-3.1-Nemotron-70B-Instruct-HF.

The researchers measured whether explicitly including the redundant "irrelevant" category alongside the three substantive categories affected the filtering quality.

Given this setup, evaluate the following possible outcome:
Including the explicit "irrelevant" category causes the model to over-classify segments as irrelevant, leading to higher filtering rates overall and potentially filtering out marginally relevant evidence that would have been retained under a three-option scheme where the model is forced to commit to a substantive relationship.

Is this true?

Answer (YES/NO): NO